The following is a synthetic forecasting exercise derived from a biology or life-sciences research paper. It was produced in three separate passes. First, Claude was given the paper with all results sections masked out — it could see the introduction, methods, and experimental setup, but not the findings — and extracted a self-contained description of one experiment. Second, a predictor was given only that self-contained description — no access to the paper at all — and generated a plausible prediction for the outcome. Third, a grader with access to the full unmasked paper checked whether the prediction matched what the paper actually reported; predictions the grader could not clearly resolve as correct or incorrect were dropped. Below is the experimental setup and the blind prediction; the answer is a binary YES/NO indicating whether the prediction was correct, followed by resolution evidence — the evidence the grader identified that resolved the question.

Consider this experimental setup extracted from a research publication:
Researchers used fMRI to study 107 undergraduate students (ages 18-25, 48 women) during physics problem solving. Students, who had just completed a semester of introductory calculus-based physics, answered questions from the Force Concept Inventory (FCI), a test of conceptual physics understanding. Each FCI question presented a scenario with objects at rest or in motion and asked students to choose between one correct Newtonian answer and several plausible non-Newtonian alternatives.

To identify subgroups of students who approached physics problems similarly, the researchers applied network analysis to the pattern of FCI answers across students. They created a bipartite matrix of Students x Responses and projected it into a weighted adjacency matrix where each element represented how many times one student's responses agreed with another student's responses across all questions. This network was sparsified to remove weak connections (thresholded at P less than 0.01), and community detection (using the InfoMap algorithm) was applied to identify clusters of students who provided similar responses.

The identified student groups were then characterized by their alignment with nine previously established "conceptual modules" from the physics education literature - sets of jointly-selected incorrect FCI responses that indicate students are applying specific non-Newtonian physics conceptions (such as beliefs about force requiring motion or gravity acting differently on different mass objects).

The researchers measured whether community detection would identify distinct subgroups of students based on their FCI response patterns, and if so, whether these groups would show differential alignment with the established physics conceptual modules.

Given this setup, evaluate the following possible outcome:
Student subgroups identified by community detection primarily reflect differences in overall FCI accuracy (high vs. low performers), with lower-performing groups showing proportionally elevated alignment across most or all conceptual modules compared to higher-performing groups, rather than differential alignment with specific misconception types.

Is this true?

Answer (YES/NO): NO